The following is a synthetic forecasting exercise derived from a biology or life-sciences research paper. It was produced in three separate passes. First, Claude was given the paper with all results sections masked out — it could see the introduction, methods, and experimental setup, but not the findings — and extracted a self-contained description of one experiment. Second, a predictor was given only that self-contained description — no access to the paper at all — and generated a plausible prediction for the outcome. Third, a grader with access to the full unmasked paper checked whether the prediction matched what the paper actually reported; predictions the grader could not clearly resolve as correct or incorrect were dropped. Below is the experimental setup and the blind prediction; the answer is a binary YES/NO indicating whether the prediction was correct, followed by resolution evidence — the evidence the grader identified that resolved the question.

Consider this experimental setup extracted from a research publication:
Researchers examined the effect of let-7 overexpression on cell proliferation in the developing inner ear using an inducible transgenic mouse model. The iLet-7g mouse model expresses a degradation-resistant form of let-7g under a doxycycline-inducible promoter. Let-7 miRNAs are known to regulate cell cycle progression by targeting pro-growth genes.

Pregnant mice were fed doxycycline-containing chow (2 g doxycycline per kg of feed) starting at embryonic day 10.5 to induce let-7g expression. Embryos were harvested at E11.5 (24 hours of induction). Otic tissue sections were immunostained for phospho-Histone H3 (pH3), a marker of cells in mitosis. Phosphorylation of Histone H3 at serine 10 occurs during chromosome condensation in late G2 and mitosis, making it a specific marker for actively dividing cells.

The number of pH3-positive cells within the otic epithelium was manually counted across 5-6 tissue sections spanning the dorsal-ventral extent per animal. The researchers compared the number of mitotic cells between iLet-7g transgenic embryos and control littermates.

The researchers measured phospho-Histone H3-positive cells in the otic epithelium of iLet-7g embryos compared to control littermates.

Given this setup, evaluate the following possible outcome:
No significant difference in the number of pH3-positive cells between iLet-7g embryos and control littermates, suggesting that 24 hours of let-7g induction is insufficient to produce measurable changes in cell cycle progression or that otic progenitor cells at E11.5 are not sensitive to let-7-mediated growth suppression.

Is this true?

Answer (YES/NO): NO